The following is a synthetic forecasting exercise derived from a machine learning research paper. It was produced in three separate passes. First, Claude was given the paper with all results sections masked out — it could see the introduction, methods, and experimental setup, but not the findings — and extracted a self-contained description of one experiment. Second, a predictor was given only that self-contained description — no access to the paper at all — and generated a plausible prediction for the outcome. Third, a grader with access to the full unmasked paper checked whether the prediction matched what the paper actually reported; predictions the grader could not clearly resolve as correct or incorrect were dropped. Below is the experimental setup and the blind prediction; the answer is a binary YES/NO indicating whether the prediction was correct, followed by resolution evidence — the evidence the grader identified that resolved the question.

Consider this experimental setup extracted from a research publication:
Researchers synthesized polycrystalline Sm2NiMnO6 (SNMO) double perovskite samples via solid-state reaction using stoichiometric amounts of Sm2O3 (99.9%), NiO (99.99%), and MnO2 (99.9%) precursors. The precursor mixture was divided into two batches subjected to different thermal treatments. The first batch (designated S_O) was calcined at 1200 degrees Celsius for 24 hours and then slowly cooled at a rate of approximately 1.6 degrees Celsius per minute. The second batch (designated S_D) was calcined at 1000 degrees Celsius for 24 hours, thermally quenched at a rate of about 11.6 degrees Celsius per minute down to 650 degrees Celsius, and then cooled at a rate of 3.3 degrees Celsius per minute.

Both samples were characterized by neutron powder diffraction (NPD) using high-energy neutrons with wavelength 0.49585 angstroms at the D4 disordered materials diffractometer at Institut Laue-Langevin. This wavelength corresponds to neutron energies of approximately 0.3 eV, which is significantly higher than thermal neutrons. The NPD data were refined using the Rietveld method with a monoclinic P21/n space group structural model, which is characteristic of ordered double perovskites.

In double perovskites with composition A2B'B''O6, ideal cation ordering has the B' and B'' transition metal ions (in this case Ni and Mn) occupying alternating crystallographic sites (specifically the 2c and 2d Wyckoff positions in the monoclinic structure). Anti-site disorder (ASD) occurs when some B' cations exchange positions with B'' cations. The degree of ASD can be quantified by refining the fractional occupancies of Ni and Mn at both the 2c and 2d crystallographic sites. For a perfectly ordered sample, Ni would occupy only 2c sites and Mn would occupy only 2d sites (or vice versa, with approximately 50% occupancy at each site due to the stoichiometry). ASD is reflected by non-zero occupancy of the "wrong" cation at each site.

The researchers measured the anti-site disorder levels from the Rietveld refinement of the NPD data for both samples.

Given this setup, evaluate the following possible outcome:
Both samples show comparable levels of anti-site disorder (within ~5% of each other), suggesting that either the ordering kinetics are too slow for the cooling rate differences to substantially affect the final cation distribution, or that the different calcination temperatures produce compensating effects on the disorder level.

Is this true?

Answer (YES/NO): NO